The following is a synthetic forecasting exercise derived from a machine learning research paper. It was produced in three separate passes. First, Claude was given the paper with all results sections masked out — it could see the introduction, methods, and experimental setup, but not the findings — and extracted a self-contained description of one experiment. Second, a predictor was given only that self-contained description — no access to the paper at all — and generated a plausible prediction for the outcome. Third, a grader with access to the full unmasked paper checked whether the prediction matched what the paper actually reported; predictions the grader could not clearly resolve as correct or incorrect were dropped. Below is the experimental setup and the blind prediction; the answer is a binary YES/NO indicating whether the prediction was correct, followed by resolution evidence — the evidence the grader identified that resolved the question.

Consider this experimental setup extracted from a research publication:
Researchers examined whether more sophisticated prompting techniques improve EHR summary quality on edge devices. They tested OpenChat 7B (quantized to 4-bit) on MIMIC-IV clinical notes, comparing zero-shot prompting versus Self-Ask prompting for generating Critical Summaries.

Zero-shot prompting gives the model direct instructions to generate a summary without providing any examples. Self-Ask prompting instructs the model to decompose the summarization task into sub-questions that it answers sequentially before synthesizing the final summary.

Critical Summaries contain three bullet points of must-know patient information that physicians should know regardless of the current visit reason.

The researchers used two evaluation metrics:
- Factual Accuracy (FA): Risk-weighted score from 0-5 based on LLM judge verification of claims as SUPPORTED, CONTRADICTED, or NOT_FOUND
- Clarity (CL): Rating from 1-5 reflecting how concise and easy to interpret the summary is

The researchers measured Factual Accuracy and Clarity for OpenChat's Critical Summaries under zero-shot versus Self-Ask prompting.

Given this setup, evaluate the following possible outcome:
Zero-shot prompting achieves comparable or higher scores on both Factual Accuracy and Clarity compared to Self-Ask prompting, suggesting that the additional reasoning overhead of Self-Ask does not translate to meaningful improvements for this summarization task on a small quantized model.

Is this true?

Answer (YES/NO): NO